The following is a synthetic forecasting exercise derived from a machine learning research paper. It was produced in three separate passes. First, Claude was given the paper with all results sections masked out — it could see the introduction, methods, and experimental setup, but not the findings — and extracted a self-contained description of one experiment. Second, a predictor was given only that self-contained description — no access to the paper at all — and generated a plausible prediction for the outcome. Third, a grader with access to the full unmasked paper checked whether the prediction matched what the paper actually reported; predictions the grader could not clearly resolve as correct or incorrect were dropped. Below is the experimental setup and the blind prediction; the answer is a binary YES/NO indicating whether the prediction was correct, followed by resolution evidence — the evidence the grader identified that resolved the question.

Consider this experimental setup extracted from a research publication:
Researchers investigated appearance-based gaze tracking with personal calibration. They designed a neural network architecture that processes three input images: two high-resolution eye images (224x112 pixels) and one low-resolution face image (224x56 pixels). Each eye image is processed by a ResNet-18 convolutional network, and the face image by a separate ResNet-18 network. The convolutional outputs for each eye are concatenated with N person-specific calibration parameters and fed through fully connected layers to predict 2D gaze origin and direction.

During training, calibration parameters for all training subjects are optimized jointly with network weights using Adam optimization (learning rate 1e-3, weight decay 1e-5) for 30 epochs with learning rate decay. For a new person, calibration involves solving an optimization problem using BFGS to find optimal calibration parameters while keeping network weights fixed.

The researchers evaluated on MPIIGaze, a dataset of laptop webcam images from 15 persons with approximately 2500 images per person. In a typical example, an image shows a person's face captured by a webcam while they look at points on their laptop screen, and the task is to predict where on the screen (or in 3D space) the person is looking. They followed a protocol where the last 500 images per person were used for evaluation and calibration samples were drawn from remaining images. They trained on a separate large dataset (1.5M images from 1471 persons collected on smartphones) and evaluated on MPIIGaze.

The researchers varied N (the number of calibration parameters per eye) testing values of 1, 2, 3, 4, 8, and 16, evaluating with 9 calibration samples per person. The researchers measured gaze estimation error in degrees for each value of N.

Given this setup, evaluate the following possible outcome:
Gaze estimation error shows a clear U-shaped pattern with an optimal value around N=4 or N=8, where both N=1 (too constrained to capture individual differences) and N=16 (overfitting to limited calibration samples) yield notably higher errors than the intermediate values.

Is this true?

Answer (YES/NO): NO